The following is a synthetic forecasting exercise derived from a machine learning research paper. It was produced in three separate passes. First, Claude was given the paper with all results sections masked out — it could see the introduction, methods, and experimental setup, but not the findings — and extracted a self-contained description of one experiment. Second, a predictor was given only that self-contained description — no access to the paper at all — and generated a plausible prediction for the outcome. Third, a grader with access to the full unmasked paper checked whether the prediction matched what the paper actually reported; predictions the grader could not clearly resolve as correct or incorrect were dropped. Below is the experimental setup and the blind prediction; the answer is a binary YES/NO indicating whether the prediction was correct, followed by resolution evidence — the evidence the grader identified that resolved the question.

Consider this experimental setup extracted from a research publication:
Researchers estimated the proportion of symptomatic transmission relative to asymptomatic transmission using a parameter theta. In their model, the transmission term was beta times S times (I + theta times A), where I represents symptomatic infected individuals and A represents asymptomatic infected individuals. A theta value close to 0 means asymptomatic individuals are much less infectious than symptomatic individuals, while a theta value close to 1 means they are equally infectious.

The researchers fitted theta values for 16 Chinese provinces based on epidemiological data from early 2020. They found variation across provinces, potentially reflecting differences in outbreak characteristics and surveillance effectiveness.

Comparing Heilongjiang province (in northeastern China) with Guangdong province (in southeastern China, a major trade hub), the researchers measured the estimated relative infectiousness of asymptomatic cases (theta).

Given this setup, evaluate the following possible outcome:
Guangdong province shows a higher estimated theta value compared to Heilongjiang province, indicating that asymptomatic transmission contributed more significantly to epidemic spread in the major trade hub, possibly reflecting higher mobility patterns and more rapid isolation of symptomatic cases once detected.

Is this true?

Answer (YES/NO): NO